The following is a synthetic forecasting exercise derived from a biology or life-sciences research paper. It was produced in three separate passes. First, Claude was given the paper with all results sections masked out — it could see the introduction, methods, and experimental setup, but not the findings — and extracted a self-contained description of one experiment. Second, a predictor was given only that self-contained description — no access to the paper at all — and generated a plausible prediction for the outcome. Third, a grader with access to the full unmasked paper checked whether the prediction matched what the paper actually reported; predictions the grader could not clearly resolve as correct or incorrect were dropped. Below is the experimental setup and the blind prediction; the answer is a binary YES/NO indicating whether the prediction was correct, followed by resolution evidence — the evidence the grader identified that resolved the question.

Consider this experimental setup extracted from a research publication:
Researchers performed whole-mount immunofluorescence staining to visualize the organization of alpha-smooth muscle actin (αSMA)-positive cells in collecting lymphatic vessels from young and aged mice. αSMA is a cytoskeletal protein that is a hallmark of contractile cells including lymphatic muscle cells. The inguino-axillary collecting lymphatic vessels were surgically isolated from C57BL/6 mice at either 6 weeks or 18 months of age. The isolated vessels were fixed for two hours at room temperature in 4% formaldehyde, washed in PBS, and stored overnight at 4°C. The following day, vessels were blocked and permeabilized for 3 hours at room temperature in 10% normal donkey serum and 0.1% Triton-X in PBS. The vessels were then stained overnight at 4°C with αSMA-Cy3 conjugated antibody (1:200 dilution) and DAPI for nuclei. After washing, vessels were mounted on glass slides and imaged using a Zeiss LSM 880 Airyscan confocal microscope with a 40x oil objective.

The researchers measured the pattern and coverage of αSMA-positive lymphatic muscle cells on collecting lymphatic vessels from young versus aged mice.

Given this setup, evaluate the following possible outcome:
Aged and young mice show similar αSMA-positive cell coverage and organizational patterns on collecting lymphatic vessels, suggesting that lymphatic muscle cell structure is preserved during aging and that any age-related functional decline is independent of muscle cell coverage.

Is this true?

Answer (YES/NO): NO